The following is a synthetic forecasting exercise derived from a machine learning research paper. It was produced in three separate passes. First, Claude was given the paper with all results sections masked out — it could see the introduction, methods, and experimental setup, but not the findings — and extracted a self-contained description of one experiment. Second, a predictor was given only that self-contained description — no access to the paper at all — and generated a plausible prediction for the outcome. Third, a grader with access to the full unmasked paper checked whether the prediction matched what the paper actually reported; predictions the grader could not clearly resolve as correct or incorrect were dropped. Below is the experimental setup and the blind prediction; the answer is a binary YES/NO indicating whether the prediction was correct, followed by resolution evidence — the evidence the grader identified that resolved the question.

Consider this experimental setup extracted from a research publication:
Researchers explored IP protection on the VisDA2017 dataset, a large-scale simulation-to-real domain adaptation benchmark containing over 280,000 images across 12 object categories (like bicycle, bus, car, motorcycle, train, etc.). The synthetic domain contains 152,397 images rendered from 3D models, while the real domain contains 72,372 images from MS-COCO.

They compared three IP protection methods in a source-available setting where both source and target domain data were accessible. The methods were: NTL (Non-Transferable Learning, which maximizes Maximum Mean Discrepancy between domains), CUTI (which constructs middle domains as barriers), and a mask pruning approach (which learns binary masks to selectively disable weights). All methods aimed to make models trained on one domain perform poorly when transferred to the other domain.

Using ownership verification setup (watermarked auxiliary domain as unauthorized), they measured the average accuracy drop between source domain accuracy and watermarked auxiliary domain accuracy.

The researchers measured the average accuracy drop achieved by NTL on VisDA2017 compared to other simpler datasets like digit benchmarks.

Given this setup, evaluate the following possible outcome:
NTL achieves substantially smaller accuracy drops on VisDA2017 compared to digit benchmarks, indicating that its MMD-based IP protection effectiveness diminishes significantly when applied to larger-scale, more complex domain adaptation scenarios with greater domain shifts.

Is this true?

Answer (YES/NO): YES